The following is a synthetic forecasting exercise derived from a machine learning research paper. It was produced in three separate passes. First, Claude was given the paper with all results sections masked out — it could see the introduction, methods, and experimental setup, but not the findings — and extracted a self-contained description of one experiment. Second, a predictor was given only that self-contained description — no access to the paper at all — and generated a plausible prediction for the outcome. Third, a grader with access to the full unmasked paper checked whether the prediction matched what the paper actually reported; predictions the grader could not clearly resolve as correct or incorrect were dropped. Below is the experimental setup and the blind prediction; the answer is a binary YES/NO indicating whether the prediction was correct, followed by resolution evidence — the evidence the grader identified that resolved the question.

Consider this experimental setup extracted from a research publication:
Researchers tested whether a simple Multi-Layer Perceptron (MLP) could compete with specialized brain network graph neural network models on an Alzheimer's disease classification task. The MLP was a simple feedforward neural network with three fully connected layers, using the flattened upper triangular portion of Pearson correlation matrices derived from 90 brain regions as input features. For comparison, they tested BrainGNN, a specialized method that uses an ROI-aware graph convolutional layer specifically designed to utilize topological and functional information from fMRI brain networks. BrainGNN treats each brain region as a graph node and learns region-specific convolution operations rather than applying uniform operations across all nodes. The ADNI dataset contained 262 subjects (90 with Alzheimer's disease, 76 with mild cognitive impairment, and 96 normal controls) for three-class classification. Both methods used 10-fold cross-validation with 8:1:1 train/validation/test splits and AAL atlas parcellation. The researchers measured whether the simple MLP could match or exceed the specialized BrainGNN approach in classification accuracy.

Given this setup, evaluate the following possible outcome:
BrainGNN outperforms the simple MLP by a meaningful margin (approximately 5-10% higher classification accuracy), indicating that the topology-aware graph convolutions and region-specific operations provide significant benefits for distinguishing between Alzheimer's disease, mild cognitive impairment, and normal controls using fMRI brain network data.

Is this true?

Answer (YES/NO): NO